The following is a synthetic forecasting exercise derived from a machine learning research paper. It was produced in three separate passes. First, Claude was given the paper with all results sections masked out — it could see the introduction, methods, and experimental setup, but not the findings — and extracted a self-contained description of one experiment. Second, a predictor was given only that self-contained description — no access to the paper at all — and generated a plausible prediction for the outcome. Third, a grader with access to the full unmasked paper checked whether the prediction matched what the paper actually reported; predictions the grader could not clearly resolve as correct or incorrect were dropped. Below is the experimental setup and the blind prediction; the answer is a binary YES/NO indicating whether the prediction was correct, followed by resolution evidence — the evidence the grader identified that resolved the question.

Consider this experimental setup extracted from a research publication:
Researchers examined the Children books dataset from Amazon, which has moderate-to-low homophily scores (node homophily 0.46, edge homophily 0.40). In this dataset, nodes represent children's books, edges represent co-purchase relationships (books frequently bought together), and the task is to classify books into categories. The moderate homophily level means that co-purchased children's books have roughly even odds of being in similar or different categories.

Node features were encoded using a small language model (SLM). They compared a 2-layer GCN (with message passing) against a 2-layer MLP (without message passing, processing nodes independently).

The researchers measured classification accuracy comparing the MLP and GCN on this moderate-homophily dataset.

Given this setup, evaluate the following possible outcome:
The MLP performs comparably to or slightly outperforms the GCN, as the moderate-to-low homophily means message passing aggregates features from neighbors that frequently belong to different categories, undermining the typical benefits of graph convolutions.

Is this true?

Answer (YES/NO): YES